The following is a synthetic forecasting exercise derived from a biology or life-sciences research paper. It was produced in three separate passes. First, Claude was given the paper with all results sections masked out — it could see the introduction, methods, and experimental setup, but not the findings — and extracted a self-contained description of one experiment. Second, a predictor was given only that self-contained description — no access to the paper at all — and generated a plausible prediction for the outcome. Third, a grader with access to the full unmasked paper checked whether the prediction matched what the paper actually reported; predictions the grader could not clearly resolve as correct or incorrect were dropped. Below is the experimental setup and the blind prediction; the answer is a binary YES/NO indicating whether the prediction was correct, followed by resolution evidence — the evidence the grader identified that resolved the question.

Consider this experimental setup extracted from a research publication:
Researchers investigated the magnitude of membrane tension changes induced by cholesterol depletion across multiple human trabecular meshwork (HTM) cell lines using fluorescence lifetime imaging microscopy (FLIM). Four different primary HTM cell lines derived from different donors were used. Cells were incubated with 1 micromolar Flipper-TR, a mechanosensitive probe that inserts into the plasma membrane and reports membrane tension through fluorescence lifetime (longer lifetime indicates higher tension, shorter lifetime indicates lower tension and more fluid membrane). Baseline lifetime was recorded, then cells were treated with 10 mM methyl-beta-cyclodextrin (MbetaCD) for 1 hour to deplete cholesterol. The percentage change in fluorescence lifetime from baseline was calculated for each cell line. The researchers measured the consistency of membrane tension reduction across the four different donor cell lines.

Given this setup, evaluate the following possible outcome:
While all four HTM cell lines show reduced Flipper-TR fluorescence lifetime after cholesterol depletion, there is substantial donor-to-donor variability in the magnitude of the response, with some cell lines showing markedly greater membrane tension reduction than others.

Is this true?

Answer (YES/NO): YES